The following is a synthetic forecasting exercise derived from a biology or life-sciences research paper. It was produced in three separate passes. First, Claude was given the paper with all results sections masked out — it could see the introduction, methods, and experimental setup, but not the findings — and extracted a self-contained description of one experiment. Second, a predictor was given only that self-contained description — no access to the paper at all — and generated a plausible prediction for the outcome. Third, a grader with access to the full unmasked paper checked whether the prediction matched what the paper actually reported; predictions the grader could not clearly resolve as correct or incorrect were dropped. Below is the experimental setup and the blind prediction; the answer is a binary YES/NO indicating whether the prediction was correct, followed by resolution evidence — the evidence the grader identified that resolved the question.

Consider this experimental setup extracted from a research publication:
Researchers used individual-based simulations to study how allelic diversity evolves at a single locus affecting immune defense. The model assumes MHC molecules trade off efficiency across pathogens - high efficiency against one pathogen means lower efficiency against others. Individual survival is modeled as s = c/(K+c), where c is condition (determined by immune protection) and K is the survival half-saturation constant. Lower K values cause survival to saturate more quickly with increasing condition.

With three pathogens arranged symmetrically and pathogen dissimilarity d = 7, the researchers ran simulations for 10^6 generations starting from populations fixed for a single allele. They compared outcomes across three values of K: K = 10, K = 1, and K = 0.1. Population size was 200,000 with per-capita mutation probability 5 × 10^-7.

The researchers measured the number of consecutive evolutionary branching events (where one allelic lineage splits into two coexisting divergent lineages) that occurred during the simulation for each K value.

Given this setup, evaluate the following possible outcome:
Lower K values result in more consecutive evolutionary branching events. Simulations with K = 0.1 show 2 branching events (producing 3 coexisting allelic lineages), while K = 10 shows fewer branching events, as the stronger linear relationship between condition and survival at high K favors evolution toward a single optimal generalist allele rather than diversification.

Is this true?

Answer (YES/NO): NO